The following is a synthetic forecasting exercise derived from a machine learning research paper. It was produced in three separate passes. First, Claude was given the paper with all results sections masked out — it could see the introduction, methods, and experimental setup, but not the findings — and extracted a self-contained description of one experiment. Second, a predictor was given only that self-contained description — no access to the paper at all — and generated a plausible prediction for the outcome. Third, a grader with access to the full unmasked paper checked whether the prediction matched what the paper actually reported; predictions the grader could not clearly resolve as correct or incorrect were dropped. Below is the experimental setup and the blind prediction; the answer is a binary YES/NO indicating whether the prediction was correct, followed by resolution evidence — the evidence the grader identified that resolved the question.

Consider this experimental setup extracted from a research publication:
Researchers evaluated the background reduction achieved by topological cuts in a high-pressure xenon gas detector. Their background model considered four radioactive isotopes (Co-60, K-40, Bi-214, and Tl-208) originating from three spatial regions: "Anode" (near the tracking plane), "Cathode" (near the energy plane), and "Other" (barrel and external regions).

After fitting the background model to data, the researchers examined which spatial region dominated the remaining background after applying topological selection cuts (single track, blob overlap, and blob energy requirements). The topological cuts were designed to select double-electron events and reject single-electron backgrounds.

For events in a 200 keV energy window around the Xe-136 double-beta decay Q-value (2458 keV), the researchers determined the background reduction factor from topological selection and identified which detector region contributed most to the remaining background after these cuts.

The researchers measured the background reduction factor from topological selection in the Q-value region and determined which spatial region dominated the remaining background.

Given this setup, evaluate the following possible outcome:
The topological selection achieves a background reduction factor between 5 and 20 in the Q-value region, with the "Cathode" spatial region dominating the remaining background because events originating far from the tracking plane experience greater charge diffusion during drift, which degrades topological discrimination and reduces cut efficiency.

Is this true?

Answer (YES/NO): NO